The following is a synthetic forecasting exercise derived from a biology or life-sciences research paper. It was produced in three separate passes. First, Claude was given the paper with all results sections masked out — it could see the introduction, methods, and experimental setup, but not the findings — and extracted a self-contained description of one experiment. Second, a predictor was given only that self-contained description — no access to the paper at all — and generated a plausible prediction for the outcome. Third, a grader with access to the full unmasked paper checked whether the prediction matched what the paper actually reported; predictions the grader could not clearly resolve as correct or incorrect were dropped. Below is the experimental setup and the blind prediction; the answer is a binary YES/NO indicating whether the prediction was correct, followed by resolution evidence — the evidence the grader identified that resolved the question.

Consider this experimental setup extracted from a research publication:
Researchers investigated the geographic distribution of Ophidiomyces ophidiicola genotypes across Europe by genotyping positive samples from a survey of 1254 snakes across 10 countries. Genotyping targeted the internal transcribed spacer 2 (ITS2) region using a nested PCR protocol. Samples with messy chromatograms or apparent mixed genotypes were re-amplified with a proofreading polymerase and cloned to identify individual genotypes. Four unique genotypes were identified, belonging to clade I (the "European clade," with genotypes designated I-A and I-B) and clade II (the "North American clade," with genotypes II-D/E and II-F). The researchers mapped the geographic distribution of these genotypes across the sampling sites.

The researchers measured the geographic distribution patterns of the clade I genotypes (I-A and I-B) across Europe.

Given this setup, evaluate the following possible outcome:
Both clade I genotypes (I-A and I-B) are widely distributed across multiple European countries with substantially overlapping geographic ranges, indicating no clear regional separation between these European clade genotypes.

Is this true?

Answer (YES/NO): NO